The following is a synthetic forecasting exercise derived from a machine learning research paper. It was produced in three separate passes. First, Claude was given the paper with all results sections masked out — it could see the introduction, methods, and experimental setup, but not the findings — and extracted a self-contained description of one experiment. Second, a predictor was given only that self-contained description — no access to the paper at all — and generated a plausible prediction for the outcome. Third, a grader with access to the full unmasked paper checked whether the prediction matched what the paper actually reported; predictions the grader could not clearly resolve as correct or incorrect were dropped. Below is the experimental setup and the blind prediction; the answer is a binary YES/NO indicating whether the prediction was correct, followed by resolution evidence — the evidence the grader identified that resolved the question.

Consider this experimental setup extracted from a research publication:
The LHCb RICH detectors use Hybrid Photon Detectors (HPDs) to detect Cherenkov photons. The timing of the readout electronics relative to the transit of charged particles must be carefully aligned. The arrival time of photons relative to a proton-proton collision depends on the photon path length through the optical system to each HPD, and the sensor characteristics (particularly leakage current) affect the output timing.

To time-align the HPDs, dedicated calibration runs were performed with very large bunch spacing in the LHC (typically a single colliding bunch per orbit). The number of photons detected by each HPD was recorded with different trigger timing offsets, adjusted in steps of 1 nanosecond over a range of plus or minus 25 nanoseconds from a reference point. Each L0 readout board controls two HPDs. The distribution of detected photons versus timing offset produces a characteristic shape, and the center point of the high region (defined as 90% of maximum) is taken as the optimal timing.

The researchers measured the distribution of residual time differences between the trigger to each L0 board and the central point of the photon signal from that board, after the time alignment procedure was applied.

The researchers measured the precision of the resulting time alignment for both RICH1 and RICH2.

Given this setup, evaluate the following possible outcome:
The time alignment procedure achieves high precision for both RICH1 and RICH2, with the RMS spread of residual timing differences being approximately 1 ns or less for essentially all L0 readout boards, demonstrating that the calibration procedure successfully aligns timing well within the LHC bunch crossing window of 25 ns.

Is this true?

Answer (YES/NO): YES